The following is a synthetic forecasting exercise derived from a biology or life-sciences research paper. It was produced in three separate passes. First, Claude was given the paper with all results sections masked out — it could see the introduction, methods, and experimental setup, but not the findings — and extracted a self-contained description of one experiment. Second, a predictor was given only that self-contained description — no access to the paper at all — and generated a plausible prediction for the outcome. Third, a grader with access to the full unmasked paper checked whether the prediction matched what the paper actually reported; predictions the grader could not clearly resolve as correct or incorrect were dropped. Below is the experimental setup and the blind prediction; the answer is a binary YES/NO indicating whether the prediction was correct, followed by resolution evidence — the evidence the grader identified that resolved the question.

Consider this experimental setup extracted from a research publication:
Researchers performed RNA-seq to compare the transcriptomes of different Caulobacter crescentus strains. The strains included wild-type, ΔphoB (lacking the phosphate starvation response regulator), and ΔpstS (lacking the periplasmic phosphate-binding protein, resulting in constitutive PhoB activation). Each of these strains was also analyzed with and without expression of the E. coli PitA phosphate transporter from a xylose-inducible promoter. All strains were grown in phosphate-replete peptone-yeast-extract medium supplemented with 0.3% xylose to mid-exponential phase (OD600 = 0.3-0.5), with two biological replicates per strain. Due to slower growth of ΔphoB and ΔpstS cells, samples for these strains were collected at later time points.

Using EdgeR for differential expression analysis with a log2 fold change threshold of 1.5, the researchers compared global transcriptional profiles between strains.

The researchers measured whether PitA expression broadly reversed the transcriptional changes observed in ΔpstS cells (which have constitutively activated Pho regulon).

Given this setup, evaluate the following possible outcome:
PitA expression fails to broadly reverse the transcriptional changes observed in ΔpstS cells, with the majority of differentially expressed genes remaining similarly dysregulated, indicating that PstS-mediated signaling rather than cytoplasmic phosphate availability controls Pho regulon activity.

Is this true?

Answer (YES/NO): NO